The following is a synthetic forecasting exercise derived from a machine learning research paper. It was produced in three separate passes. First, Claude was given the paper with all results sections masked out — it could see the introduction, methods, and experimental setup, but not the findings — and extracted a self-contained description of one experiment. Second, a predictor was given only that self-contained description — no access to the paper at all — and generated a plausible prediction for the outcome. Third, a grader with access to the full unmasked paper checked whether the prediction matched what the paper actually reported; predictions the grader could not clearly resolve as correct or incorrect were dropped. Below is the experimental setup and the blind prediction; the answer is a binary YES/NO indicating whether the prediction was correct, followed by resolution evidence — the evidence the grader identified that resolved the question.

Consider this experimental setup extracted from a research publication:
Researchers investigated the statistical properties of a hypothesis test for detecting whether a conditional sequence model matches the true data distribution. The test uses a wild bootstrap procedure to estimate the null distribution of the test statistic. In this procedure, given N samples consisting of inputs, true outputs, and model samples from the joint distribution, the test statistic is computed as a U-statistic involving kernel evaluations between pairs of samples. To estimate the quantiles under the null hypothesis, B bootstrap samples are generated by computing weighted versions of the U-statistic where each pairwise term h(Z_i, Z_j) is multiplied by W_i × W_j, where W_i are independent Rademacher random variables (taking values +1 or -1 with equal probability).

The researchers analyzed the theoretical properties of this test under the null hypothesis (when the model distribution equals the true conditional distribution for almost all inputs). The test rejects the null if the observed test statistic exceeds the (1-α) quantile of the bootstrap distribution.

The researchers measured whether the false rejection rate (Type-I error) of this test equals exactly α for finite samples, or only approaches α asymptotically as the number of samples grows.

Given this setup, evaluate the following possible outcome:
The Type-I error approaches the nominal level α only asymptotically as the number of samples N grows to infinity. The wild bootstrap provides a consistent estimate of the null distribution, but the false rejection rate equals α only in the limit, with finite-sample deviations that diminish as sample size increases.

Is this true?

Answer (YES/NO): NO